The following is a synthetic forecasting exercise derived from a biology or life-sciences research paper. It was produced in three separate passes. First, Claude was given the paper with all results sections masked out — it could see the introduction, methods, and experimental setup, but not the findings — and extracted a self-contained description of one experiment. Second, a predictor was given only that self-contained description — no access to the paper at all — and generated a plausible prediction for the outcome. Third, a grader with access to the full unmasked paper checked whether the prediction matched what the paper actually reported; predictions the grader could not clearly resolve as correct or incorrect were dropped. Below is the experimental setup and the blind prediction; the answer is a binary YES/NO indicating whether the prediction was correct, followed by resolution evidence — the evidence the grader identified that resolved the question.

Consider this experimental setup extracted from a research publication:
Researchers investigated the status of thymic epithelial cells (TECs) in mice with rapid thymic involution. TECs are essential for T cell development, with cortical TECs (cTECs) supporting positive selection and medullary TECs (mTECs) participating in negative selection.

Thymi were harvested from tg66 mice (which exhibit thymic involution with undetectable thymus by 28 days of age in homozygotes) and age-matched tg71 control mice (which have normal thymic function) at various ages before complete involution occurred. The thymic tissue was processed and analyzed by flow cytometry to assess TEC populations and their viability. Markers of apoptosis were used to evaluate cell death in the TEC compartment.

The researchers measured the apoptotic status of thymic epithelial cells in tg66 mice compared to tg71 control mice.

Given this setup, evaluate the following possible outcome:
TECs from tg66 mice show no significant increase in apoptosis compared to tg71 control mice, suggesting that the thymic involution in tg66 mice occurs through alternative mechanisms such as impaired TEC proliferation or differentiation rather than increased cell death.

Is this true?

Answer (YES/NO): NO